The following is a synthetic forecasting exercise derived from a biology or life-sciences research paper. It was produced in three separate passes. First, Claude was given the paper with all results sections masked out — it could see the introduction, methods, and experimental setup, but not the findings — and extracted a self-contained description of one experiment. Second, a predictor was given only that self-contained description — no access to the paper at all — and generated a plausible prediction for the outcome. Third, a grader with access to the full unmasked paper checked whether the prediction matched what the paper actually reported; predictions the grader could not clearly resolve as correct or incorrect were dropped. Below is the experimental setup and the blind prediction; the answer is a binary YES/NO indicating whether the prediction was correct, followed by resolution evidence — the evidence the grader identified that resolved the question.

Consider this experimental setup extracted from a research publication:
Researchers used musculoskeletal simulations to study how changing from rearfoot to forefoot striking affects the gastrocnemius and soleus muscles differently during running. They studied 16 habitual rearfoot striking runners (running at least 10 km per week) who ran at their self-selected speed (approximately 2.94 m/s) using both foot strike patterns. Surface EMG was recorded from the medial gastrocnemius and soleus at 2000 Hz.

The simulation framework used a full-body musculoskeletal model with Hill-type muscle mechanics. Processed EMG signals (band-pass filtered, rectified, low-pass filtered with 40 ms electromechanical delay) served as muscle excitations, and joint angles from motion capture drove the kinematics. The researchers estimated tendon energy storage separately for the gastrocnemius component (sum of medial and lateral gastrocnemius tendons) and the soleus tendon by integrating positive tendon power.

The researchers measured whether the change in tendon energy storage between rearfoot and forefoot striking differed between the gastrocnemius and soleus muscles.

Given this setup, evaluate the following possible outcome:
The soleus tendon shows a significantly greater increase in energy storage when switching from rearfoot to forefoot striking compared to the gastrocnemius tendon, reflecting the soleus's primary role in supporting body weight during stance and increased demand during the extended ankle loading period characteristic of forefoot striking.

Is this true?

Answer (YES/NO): NO